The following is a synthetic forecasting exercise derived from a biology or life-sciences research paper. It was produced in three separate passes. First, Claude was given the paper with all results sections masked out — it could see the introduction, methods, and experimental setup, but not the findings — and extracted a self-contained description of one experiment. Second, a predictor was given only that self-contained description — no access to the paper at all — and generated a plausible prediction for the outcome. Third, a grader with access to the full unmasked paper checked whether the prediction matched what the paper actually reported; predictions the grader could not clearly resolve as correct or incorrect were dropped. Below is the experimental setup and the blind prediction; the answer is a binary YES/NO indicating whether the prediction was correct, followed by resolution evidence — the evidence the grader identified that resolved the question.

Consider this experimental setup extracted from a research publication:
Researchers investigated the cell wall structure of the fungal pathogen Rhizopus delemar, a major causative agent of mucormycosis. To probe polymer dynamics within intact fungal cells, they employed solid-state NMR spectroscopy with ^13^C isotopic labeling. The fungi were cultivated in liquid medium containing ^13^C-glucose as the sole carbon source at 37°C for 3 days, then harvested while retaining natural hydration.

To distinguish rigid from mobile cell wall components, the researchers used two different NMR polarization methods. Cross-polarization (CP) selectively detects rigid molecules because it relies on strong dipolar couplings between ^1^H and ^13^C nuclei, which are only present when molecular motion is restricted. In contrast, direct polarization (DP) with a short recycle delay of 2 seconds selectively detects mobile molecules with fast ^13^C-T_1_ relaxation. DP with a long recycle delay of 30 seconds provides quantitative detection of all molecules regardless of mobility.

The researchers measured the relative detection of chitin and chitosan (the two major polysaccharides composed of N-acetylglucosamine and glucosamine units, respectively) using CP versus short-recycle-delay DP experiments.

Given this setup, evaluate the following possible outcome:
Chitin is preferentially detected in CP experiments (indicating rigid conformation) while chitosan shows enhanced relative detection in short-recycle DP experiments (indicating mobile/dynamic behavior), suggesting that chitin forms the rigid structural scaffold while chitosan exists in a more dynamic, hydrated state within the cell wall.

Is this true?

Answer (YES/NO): NO